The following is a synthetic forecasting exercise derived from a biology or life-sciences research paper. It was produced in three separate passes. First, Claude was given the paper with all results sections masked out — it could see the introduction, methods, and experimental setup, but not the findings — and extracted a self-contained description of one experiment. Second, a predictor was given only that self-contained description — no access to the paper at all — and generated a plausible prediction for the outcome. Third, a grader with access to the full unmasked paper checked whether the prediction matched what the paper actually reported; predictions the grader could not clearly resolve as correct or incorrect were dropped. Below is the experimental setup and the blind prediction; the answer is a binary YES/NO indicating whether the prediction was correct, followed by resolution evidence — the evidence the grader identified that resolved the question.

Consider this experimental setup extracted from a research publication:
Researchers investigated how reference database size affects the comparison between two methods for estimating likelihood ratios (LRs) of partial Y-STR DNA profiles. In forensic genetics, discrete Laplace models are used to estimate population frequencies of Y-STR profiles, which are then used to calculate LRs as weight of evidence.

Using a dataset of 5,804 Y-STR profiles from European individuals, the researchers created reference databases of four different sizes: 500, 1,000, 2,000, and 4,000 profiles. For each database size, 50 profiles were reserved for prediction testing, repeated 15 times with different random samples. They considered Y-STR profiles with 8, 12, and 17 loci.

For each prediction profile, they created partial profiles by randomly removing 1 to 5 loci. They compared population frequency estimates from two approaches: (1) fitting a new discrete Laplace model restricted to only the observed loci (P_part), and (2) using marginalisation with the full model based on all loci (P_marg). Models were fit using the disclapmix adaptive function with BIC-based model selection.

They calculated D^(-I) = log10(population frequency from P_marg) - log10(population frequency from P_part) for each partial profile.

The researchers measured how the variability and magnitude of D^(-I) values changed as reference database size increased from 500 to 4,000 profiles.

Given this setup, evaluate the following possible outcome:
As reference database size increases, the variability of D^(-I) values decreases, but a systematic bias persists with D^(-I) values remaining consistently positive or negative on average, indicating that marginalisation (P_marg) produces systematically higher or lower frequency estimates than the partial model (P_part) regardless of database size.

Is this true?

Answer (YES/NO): NO